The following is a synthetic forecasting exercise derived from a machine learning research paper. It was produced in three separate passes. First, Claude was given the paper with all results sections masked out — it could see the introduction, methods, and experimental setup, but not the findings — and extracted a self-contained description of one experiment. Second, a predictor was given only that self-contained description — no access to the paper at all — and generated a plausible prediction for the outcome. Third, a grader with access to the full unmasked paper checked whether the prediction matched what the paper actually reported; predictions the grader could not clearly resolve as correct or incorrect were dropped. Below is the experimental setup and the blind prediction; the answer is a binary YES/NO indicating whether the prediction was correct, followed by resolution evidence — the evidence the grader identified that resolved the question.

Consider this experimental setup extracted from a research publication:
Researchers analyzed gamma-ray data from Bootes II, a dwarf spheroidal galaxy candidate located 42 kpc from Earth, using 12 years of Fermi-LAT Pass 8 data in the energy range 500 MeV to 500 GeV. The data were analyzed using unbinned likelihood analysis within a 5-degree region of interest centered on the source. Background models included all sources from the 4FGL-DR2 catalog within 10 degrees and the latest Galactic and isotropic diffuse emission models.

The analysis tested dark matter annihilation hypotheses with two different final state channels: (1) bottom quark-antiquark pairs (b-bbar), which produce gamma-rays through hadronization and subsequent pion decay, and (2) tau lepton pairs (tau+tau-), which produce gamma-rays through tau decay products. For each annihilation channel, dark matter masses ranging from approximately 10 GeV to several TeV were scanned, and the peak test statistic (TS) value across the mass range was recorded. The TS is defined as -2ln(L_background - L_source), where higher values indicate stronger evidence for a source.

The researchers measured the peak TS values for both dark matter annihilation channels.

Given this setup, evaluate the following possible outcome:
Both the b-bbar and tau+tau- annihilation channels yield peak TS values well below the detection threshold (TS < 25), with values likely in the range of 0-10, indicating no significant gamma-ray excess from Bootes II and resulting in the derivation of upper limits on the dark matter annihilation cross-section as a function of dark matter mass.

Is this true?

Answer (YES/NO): NO